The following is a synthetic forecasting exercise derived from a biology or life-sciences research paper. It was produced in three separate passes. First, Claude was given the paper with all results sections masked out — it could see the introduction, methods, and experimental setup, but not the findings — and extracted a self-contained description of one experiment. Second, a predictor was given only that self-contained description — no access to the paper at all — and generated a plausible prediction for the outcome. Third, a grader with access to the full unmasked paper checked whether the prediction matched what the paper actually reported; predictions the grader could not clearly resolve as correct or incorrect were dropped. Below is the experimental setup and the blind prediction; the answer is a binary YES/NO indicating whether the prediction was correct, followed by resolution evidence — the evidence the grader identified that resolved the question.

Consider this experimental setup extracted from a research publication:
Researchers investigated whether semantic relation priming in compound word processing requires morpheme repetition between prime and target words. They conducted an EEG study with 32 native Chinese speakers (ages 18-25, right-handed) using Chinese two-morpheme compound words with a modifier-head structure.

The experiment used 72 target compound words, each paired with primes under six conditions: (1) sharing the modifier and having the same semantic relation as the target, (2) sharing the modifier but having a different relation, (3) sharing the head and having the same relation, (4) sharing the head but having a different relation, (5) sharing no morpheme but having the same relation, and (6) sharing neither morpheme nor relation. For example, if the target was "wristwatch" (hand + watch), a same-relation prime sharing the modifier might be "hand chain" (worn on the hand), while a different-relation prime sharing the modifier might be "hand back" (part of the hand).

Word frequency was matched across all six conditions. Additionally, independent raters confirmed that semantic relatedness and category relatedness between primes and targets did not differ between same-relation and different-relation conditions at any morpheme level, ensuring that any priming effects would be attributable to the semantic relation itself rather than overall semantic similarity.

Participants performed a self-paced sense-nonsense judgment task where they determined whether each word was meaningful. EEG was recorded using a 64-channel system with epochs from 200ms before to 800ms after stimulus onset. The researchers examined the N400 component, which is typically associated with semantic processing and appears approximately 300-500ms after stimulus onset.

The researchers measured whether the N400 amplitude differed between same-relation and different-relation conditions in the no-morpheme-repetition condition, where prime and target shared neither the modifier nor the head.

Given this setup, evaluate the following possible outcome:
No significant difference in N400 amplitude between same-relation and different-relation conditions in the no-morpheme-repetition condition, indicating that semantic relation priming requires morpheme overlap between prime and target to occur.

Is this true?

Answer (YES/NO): NO